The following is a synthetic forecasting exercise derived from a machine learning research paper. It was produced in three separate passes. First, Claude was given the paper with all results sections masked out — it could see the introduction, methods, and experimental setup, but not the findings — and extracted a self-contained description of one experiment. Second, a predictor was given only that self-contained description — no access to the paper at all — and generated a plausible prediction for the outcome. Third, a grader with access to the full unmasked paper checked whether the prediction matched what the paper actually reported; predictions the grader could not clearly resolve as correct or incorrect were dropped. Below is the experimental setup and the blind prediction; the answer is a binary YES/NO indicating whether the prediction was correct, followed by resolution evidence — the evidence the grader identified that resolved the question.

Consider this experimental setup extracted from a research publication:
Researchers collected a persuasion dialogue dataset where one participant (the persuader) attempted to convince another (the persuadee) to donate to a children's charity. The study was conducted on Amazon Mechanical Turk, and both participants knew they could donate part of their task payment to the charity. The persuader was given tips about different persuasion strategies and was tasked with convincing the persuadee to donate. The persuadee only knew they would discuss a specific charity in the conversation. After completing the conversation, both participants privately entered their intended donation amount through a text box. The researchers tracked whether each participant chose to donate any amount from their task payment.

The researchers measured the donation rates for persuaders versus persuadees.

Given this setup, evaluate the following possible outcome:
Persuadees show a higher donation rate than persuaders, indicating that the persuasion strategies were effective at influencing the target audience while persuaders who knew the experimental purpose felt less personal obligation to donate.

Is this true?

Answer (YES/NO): YES